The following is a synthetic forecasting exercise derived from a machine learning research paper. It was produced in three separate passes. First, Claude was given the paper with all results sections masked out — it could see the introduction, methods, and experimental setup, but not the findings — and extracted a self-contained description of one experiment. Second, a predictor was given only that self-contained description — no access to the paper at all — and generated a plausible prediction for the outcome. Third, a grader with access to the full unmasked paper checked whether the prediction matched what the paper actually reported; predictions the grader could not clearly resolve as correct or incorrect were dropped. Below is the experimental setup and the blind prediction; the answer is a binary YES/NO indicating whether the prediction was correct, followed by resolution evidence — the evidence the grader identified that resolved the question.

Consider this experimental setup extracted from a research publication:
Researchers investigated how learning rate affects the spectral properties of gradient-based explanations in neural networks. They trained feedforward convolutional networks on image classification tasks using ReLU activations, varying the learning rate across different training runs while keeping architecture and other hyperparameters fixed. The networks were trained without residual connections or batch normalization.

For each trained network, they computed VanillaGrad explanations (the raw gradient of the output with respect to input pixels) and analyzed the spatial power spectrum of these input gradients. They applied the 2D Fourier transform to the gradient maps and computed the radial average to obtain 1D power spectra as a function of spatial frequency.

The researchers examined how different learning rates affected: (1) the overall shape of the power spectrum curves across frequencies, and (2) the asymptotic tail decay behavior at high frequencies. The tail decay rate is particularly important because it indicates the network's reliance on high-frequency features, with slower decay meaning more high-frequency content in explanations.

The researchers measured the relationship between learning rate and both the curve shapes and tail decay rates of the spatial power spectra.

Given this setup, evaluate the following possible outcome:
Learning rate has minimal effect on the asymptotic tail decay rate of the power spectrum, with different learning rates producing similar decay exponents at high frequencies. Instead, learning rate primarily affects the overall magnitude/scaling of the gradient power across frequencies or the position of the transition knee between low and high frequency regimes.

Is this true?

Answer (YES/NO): YES